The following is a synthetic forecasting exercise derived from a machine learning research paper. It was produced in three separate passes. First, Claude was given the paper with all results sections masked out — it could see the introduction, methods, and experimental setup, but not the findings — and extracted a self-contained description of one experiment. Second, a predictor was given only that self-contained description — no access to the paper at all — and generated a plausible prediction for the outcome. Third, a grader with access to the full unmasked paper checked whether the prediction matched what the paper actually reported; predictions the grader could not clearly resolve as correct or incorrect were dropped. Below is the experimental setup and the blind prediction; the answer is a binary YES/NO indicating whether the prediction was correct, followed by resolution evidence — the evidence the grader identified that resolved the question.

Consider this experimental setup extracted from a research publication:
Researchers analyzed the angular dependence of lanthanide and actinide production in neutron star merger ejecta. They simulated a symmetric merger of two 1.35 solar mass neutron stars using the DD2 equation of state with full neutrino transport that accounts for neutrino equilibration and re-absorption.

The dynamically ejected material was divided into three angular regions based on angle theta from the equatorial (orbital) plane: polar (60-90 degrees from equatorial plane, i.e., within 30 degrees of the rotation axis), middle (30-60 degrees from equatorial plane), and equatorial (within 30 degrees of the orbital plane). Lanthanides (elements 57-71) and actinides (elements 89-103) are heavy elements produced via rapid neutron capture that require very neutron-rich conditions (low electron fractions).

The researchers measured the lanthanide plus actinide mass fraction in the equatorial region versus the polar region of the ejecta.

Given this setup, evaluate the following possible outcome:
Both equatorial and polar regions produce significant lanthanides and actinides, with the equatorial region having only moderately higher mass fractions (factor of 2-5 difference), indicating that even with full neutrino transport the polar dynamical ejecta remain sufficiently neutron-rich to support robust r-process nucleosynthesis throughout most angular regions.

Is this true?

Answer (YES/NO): NO